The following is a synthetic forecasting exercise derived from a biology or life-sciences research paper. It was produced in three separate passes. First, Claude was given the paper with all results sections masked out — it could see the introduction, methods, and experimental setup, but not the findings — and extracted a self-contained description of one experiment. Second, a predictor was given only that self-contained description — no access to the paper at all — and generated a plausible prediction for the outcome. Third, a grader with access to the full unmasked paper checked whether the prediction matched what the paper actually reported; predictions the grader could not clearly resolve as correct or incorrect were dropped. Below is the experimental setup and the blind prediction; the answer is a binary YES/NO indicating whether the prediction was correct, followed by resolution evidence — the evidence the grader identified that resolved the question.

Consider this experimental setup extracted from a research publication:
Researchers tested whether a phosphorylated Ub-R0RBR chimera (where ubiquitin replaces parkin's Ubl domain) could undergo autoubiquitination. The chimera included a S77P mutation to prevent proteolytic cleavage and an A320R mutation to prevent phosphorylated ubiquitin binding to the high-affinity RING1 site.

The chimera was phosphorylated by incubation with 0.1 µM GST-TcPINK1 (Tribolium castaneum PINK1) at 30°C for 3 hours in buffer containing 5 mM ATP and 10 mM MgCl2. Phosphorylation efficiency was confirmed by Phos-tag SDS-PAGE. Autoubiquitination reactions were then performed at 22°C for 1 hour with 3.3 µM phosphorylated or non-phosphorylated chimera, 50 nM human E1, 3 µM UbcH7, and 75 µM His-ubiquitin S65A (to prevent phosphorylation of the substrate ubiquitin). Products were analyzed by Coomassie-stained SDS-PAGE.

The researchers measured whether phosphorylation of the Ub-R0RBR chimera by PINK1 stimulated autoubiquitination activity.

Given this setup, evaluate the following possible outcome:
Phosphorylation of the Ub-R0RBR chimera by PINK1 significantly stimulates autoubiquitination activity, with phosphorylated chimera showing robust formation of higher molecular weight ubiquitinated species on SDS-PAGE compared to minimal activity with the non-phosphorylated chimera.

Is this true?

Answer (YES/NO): YES